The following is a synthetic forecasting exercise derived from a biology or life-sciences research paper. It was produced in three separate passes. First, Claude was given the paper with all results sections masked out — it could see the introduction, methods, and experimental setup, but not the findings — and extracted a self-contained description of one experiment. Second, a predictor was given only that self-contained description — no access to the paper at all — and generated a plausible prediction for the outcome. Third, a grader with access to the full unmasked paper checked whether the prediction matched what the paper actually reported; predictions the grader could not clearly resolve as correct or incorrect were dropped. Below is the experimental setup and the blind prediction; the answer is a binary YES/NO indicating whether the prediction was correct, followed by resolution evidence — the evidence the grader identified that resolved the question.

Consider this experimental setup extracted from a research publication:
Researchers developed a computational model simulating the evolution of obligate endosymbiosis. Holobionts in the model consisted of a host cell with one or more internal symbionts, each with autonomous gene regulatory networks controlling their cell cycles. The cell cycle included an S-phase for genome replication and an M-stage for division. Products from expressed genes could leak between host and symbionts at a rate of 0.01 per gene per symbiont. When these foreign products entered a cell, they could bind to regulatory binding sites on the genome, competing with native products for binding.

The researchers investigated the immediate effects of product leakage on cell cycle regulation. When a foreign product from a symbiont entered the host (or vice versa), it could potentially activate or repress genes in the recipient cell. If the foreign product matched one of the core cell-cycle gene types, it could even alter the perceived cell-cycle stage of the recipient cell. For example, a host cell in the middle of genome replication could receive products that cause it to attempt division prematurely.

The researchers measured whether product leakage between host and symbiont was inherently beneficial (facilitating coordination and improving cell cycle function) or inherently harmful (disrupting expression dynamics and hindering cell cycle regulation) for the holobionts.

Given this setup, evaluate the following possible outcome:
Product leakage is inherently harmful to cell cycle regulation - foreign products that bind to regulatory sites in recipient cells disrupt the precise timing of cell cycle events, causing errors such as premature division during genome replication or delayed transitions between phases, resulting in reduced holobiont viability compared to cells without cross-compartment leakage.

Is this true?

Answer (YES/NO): YES